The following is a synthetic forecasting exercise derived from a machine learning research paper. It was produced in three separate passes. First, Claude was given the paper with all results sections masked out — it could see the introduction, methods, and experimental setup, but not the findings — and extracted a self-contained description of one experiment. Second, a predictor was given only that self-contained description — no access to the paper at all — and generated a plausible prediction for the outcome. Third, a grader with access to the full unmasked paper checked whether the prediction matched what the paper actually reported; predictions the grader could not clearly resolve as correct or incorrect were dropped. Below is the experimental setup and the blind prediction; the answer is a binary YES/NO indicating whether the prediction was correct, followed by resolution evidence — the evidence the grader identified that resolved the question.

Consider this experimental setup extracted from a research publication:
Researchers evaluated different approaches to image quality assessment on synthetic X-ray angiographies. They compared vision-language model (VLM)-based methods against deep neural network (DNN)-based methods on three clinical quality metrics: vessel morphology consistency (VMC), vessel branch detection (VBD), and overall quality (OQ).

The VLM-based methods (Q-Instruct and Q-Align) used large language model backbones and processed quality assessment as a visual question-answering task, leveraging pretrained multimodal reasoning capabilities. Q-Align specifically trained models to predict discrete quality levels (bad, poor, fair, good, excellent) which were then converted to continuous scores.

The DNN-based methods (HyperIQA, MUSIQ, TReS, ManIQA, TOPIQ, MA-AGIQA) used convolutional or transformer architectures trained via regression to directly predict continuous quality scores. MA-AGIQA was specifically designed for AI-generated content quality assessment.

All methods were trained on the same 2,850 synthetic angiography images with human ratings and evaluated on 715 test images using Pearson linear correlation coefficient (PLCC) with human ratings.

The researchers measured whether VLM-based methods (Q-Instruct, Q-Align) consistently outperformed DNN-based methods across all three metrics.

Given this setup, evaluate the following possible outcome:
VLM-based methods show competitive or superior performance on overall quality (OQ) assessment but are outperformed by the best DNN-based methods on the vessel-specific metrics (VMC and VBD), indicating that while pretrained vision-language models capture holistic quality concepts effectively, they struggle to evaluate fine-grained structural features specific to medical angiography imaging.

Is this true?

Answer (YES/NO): NO